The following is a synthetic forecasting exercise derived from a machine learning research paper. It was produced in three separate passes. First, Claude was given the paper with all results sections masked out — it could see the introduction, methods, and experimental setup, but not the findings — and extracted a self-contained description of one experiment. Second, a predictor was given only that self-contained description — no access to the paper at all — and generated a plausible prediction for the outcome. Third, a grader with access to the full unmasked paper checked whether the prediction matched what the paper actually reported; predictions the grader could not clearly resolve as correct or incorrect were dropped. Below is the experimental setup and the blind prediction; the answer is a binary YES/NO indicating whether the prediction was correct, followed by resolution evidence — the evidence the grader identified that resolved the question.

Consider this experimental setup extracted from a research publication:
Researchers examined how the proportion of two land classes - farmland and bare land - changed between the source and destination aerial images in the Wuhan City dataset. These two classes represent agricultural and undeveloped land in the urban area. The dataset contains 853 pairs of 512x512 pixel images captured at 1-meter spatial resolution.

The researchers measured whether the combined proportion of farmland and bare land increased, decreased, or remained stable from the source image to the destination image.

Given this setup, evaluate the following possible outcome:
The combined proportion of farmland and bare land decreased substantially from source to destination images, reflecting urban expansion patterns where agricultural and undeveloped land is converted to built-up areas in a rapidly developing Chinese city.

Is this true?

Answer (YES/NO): YES